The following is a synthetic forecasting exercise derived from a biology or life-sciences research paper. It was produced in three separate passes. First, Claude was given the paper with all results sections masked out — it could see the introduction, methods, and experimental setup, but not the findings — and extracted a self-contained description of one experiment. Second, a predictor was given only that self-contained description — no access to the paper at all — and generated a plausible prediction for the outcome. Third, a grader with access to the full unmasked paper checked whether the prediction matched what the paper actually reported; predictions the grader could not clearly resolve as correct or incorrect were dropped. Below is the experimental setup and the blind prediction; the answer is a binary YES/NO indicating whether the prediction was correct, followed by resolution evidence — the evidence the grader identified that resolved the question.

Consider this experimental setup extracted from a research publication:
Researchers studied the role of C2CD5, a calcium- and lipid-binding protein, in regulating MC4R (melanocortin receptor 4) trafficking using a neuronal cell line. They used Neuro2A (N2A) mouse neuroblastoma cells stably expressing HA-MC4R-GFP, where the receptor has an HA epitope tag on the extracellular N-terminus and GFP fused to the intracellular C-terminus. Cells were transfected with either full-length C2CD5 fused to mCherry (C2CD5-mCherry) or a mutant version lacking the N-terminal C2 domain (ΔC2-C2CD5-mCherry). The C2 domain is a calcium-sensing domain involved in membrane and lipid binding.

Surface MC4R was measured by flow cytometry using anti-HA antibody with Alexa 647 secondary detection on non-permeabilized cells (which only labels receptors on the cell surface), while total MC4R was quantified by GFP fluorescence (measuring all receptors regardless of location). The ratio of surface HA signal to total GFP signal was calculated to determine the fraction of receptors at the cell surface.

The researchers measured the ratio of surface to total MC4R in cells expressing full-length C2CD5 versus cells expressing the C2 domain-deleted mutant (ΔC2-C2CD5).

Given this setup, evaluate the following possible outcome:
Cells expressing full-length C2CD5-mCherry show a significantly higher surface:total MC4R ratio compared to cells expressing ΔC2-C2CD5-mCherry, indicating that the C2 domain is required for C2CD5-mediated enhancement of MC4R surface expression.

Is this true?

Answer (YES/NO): NO